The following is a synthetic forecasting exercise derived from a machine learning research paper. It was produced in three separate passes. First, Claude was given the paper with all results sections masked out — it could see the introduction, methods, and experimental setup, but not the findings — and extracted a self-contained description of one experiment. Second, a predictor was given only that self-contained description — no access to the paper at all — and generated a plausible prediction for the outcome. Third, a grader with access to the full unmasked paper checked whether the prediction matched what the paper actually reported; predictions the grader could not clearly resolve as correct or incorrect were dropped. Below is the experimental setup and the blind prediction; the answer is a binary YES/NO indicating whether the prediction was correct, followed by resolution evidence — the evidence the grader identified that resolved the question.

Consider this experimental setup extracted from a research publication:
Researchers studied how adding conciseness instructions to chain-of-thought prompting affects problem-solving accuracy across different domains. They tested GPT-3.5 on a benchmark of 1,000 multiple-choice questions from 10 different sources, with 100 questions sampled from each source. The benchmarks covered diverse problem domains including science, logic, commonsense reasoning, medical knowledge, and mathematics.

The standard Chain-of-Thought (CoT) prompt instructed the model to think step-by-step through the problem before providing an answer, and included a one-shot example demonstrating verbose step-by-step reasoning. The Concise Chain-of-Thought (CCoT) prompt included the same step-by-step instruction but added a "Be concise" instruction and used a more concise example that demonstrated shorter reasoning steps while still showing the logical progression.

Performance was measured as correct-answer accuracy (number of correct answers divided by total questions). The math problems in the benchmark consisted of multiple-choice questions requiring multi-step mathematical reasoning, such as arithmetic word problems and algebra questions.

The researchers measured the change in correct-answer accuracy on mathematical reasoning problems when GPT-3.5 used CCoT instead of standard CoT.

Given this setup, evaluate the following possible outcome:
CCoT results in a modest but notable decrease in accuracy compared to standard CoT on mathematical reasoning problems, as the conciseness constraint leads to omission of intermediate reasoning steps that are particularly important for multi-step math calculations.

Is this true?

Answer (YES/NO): NO